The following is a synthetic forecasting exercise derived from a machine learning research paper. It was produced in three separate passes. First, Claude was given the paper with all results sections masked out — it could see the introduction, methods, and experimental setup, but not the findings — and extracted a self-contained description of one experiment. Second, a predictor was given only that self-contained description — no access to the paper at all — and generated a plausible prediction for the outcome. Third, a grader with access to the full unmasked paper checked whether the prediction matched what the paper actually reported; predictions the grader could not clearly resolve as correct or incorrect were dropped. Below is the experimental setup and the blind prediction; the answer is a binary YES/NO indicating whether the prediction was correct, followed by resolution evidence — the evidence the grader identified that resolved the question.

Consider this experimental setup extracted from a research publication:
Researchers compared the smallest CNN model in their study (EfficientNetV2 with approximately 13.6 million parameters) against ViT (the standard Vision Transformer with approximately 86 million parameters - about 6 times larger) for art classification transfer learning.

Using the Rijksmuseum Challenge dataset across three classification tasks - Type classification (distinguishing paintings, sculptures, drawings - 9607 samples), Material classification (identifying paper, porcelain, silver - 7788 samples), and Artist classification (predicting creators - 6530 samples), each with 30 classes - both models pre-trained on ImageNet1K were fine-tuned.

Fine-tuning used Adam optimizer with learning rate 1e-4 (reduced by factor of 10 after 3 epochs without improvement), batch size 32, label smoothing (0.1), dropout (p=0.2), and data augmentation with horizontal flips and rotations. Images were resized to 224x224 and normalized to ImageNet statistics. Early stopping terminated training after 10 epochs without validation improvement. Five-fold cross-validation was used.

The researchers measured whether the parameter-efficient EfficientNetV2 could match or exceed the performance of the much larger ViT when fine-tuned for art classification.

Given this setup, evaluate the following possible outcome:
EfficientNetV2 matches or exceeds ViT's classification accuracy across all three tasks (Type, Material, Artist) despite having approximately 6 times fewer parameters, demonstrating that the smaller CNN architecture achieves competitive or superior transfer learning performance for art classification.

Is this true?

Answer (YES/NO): YES